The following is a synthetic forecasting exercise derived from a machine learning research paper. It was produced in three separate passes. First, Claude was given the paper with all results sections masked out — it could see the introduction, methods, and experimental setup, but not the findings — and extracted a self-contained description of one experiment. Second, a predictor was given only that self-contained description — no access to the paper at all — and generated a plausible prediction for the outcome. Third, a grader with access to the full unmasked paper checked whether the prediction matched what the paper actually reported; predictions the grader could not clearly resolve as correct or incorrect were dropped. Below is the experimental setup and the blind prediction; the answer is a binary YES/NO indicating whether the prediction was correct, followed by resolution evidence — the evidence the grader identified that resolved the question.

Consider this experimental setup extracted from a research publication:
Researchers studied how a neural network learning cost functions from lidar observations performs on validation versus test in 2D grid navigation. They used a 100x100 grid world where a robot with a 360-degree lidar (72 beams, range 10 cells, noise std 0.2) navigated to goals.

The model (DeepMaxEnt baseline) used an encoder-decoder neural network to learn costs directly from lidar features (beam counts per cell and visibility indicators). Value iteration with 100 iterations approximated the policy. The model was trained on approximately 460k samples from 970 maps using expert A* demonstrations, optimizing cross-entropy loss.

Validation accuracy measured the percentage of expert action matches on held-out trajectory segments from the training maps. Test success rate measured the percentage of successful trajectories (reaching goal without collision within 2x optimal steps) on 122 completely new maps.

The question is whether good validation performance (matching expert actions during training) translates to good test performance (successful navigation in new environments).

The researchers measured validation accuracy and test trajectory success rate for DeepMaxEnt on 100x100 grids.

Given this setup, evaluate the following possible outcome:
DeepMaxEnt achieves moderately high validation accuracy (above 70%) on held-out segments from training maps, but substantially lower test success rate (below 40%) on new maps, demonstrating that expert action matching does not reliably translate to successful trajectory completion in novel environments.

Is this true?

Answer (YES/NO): YES